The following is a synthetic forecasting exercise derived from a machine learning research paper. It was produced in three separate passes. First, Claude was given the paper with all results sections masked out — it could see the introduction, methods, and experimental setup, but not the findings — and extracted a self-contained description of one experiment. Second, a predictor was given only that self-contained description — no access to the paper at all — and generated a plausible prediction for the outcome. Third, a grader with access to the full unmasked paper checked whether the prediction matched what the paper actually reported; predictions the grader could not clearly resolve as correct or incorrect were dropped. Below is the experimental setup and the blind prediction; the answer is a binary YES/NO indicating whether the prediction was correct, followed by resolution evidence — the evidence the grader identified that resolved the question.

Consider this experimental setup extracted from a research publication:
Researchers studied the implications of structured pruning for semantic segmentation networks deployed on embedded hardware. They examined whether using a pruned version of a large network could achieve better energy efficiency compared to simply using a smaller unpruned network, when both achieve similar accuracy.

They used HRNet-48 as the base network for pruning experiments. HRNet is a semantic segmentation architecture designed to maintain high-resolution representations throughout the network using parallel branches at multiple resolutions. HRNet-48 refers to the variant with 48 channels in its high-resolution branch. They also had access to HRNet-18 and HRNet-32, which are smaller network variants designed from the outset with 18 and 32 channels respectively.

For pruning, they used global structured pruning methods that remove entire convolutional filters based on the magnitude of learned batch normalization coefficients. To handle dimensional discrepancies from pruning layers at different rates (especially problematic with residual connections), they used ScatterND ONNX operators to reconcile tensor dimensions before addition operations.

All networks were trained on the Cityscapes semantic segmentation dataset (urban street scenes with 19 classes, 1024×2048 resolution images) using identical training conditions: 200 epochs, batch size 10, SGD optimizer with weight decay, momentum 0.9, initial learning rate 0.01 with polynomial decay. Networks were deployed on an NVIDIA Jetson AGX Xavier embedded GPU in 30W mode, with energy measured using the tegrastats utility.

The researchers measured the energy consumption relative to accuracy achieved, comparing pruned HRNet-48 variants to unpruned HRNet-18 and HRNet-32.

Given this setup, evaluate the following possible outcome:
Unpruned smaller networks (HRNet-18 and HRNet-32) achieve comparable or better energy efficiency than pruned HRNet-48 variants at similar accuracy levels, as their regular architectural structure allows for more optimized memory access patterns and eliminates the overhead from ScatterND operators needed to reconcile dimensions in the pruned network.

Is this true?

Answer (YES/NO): YES